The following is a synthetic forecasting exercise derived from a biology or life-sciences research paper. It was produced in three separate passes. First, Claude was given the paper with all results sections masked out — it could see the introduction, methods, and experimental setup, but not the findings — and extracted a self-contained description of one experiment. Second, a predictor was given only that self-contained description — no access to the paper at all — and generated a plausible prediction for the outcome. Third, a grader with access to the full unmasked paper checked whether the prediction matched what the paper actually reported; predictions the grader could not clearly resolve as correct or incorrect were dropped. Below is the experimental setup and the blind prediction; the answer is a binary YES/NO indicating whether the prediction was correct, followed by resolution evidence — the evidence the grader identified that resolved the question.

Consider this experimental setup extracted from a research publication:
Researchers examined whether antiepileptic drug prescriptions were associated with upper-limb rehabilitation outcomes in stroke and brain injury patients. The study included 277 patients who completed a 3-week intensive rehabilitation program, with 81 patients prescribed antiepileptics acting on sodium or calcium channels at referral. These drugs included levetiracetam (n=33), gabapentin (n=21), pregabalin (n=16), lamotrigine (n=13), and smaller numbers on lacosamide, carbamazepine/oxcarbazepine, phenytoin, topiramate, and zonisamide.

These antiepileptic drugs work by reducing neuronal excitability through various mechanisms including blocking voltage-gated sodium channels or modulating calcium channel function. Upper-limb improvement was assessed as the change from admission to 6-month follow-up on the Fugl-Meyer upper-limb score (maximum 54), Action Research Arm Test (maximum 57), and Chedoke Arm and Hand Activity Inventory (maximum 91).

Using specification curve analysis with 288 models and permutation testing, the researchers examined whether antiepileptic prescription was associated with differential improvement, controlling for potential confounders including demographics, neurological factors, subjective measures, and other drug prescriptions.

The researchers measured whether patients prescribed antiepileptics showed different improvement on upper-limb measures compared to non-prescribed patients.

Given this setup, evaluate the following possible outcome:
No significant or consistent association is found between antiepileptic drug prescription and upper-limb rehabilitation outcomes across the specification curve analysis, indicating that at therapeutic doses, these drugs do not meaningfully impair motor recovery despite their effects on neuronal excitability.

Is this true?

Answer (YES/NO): YES